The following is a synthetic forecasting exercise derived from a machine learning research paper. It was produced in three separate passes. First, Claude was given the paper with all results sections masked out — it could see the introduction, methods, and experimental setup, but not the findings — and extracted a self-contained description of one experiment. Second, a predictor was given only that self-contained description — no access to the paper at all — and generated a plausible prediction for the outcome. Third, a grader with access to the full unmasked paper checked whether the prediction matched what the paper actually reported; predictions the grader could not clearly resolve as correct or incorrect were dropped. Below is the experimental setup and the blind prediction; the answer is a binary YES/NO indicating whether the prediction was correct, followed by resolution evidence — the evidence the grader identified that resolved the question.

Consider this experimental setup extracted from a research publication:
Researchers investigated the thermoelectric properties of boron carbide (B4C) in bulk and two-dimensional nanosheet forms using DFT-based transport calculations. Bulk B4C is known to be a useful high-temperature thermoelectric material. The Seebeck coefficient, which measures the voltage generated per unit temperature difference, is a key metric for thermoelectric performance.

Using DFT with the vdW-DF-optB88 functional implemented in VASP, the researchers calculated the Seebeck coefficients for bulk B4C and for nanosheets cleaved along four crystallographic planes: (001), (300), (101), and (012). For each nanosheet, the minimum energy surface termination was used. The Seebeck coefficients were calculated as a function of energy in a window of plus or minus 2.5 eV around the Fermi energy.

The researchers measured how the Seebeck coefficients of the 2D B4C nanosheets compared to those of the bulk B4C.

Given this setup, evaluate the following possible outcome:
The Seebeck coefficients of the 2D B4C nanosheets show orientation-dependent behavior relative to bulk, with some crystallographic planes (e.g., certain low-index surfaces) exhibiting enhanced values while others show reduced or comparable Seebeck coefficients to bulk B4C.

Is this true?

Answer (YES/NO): NO